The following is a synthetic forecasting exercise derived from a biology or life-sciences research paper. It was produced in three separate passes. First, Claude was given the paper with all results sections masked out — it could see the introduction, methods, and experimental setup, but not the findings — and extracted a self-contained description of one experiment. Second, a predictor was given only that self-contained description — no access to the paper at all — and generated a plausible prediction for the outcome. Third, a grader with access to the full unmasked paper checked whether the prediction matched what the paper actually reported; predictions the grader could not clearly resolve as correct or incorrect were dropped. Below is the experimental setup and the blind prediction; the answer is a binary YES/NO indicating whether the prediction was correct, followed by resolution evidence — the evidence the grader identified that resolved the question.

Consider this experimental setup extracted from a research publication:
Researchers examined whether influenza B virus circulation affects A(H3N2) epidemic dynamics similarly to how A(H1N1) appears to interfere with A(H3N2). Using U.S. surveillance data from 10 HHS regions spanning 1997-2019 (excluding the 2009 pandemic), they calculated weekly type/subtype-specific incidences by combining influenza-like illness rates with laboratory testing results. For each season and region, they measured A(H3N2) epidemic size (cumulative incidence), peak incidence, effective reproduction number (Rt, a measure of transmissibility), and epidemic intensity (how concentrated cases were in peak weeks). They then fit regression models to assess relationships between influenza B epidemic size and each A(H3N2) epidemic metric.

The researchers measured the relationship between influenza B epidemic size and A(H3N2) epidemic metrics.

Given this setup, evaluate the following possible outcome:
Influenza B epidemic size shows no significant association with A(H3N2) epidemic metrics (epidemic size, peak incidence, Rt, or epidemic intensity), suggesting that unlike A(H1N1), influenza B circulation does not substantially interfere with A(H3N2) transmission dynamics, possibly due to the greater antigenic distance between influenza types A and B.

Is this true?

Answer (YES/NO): YES